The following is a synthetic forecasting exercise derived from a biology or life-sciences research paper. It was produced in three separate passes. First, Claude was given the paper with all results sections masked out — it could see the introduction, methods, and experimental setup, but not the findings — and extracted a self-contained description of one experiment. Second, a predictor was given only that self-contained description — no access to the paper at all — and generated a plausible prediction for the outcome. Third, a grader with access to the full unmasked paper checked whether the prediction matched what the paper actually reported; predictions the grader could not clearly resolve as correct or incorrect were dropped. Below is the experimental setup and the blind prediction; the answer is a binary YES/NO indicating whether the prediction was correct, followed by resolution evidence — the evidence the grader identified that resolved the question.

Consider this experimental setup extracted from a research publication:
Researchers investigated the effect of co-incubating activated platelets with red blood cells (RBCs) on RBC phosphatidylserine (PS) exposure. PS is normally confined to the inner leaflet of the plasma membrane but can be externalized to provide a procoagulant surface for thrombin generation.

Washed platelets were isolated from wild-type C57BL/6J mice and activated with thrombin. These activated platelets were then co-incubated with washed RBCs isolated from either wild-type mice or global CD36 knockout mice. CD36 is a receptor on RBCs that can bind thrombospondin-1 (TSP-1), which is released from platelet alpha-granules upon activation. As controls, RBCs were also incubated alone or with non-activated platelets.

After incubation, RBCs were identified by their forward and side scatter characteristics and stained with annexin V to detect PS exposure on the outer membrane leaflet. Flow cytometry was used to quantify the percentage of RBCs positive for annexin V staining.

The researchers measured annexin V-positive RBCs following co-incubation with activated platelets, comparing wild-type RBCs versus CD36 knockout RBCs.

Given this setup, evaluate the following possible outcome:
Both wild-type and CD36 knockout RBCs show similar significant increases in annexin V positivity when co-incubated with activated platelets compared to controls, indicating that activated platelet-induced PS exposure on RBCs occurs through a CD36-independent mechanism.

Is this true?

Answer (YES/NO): NO